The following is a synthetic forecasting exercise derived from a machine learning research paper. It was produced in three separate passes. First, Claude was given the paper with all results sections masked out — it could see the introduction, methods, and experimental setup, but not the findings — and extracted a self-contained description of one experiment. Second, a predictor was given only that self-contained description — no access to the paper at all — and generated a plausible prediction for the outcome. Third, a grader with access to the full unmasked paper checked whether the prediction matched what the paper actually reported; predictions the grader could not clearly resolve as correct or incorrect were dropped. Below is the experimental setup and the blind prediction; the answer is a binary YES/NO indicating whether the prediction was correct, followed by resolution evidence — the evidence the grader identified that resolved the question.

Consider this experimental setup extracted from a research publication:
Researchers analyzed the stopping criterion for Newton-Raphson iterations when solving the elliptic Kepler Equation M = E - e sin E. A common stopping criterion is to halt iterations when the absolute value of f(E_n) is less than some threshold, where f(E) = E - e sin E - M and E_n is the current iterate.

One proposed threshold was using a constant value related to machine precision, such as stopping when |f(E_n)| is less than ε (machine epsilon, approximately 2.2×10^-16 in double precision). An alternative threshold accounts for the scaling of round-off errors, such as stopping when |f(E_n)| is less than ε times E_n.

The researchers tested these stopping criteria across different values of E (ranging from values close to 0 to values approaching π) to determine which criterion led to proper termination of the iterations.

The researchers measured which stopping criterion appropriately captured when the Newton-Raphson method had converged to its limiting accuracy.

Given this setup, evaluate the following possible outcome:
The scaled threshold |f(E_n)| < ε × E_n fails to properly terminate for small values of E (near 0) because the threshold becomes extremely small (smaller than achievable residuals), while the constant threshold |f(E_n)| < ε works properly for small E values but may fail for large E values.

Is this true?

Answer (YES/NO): NO